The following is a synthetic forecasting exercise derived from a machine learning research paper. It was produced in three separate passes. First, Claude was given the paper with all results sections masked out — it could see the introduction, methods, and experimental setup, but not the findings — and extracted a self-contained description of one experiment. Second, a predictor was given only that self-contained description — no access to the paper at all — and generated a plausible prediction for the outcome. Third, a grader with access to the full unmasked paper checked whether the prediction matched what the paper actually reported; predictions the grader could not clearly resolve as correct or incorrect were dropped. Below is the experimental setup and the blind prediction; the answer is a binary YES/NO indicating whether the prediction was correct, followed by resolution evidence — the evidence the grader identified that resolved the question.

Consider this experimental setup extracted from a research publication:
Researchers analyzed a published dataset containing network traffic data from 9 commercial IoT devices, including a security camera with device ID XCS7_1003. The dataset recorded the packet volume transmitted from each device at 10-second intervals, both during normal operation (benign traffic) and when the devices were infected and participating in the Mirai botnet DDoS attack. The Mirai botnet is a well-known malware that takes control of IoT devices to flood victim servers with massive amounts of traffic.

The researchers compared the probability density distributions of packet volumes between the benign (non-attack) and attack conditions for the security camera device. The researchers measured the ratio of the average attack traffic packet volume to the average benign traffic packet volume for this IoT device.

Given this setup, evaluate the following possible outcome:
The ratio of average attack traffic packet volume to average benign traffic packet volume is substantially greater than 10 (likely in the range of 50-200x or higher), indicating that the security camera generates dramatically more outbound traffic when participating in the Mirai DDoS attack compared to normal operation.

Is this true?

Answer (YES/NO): YES